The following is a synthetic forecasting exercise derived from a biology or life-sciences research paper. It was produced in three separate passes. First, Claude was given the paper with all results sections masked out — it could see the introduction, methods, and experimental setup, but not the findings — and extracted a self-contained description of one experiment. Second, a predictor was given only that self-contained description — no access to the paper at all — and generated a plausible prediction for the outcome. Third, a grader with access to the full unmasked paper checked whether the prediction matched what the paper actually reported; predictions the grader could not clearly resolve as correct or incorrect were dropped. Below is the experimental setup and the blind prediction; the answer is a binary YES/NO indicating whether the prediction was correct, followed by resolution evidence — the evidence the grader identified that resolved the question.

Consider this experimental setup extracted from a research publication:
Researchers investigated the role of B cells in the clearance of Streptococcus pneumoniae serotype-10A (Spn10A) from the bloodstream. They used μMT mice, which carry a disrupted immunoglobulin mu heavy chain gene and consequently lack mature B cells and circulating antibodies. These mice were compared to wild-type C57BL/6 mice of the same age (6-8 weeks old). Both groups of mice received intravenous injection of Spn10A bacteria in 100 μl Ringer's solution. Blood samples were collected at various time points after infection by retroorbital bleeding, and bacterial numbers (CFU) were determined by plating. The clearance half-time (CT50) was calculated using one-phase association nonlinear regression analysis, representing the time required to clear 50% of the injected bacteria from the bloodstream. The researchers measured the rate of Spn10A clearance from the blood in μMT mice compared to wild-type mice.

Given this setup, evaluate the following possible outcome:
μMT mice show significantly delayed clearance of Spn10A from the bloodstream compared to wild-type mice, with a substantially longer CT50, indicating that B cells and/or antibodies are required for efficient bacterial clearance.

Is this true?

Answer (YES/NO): YES